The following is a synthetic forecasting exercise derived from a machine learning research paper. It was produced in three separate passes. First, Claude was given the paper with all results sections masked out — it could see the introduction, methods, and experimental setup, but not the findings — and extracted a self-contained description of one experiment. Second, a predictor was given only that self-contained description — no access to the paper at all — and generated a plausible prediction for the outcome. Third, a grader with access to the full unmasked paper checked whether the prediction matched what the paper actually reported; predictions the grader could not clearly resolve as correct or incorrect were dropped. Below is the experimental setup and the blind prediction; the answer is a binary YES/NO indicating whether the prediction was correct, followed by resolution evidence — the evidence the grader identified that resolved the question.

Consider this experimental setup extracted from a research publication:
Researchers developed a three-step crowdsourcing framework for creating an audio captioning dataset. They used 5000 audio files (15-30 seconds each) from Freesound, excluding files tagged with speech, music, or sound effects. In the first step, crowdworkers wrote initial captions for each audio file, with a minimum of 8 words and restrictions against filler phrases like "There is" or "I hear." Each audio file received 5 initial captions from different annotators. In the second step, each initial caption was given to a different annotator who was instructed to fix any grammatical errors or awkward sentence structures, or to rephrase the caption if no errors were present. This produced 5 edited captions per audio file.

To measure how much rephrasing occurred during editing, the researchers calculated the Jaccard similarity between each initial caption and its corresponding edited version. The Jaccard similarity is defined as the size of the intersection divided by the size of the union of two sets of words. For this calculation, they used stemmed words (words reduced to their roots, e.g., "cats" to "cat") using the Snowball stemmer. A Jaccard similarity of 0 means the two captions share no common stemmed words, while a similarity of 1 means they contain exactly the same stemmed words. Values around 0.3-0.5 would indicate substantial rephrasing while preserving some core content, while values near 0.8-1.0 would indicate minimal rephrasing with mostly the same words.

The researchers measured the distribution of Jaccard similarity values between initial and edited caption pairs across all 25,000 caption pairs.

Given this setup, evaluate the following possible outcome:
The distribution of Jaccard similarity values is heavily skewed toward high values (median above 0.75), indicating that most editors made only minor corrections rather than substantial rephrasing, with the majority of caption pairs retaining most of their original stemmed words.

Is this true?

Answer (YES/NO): NO